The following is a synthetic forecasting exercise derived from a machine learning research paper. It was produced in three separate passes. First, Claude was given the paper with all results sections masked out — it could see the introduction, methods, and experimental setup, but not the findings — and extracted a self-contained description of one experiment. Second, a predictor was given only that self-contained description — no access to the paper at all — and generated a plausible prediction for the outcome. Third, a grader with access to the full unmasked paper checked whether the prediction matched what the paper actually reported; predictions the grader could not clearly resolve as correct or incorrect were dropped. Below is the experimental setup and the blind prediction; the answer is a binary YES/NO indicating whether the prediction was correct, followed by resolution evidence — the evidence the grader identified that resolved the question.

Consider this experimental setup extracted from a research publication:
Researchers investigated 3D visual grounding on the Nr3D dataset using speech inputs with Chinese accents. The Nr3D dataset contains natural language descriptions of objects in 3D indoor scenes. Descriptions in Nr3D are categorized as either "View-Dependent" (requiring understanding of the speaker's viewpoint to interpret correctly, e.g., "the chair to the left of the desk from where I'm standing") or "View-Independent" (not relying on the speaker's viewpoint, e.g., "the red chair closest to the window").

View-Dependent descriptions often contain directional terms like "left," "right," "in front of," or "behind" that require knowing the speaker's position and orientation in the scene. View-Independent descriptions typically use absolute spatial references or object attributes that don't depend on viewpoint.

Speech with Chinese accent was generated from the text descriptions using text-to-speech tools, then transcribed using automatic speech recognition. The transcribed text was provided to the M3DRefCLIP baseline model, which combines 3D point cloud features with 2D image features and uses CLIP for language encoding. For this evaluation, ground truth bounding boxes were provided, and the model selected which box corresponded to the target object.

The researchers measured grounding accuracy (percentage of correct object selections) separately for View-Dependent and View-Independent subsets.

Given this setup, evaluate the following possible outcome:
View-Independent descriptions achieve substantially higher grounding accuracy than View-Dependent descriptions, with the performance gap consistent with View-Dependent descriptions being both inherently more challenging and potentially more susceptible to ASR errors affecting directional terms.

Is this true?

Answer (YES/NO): YES